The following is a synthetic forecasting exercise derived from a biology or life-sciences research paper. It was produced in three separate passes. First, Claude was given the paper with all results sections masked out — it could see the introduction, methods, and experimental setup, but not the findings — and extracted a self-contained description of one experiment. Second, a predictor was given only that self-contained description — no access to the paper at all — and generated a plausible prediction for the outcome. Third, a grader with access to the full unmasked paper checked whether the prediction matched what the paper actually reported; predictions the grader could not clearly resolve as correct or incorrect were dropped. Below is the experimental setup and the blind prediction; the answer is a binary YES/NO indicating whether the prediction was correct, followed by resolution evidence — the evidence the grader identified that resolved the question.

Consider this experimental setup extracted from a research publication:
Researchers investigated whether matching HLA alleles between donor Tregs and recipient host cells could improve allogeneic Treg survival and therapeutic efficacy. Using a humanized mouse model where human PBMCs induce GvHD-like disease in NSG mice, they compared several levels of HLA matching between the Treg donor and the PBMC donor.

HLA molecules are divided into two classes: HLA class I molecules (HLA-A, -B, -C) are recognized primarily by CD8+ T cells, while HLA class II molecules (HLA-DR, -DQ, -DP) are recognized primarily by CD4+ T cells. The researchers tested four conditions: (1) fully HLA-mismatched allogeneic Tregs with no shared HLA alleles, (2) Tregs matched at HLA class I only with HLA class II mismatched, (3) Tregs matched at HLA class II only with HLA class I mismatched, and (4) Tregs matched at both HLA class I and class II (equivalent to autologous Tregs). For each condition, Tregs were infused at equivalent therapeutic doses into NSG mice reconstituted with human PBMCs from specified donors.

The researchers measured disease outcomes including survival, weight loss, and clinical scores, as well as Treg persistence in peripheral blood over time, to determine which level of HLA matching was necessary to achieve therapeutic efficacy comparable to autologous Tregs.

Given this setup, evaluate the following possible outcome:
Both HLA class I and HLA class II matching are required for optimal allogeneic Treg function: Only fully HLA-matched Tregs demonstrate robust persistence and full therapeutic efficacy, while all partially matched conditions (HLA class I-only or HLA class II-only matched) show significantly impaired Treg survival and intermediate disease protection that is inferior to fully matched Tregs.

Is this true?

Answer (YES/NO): NO